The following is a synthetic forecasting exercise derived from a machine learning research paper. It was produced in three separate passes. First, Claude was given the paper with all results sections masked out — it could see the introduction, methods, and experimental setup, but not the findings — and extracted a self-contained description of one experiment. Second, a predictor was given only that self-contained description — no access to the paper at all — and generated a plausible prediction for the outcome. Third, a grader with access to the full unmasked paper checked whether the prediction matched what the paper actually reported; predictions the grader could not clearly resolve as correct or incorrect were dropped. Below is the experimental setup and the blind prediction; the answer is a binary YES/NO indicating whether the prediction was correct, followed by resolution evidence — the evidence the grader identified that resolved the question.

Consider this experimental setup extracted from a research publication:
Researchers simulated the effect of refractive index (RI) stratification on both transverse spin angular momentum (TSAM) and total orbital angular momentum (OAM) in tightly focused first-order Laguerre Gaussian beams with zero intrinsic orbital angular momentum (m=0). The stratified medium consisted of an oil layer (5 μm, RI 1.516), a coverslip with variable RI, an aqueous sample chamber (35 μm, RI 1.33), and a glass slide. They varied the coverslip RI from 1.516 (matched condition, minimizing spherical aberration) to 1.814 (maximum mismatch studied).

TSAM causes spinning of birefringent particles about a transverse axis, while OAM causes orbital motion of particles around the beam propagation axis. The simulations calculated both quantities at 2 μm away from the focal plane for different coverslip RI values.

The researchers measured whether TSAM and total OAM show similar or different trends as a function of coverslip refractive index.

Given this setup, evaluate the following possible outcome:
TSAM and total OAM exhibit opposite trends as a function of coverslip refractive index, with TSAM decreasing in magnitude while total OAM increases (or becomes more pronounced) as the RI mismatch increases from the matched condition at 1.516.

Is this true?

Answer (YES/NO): NO